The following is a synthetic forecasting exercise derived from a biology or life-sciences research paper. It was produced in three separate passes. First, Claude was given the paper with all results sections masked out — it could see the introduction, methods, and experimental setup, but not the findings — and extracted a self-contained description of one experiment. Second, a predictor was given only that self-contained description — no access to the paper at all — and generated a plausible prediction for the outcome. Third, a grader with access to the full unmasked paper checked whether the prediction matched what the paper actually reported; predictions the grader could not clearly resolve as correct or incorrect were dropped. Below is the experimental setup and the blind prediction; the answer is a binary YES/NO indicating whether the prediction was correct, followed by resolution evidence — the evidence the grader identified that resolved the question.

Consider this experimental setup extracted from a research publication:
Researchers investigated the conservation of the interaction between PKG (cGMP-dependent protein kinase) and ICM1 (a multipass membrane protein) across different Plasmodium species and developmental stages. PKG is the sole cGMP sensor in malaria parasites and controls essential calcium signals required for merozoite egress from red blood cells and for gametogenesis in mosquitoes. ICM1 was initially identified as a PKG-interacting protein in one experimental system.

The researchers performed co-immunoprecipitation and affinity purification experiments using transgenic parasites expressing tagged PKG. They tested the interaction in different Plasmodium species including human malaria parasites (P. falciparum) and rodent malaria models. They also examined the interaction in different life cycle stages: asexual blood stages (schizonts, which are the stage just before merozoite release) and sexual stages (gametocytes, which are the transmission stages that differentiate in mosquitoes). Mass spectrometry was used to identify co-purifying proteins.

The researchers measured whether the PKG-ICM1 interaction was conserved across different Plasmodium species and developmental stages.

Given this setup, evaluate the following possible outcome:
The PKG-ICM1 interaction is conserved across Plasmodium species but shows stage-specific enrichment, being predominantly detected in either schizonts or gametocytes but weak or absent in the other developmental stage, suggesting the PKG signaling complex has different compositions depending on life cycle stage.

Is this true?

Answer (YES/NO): NO